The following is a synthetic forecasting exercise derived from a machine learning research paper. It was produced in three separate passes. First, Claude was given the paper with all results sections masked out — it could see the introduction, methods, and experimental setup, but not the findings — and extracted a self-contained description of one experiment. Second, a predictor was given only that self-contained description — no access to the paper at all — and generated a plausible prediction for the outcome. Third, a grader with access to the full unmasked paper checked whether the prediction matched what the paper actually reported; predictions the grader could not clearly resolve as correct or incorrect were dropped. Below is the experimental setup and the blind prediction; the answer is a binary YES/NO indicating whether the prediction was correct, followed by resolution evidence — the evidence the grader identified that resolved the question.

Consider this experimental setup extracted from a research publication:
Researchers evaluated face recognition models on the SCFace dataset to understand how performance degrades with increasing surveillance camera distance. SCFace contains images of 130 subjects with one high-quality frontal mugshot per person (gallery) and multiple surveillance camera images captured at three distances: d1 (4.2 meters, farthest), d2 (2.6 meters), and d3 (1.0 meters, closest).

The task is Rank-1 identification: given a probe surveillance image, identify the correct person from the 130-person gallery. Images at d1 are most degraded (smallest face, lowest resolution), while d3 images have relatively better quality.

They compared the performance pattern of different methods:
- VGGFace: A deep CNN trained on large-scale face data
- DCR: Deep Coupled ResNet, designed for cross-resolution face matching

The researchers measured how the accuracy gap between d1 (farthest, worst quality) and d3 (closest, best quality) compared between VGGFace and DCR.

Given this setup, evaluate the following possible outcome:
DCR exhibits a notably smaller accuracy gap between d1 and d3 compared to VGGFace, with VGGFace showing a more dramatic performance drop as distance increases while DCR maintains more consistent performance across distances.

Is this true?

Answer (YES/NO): YES